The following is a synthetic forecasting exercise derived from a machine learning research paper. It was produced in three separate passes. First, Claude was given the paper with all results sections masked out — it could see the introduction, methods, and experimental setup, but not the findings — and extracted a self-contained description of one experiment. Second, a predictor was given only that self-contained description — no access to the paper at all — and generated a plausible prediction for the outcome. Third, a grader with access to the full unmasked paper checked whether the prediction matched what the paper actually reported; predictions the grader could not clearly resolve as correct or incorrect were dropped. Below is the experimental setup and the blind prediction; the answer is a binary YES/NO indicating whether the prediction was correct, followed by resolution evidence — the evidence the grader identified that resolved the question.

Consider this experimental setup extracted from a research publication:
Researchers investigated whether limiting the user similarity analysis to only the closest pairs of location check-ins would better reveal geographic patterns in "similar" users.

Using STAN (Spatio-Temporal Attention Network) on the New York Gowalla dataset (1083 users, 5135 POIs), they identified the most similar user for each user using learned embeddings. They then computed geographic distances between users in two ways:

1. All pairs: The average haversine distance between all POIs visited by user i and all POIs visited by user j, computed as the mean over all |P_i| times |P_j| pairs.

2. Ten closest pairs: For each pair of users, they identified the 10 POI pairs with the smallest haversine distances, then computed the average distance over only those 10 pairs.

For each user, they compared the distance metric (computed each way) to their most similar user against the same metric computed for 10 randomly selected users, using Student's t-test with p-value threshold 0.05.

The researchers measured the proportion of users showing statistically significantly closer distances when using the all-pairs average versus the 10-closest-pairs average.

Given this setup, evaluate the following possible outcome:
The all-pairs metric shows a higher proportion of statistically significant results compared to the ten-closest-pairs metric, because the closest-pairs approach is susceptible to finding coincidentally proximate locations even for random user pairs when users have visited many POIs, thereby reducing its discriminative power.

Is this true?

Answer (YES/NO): YES